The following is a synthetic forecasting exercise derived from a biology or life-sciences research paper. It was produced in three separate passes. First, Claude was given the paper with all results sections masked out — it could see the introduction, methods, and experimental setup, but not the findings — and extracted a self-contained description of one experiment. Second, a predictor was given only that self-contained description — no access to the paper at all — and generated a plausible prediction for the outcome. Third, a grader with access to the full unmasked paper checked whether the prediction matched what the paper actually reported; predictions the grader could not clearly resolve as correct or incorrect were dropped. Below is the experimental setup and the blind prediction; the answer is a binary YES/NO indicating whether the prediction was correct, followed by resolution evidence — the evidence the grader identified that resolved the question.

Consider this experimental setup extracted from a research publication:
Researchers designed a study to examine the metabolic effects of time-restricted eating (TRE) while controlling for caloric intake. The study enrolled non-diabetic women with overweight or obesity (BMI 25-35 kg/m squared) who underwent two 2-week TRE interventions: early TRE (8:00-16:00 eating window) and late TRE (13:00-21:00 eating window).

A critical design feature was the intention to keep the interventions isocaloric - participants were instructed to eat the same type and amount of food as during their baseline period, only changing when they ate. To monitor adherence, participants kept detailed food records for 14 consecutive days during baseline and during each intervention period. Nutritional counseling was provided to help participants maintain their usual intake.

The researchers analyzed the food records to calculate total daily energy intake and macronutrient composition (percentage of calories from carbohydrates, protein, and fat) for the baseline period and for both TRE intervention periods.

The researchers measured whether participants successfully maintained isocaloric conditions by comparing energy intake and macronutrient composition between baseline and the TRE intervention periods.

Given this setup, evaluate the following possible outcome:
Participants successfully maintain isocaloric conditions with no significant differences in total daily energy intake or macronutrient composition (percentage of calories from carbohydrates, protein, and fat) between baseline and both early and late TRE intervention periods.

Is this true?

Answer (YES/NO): NO